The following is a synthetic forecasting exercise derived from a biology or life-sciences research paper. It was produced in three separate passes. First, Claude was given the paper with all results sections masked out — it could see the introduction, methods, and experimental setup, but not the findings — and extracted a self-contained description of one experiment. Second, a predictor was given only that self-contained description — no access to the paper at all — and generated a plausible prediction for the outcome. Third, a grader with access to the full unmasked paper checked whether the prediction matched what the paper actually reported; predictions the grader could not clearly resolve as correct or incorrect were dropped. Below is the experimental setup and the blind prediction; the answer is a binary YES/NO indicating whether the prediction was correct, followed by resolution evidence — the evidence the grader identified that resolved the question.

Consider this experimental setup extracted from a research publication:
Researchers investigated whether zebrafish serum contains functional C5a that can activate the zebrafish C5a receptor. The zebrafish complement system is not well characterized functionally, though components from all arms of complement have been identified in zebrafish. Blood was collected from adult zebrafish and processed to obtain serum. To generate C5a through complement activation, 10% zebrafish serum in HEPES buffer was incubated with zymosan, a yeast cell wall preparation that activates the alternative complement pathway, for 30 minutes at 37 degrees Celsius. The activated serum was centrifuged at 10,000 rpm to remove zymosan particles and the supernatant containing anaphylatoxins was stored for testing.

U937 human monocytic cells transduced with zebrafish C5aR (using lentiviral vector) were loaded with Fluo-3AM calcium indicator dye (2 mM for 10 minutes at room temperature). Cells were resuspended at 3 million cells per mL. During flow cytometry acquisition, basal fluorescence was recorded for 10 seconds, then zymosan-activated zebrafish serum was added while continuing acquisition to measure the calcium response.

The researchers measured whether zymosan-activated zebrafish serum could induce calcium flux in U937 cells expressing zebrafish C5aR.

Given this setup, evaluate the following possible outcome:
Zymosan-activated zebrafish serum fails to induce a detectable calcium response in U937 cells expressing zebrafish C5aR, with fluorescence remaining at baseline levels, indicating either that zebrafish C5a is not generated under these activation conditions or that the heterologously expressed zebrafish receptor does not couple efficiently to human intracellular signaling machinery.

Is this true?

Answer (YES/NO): NO